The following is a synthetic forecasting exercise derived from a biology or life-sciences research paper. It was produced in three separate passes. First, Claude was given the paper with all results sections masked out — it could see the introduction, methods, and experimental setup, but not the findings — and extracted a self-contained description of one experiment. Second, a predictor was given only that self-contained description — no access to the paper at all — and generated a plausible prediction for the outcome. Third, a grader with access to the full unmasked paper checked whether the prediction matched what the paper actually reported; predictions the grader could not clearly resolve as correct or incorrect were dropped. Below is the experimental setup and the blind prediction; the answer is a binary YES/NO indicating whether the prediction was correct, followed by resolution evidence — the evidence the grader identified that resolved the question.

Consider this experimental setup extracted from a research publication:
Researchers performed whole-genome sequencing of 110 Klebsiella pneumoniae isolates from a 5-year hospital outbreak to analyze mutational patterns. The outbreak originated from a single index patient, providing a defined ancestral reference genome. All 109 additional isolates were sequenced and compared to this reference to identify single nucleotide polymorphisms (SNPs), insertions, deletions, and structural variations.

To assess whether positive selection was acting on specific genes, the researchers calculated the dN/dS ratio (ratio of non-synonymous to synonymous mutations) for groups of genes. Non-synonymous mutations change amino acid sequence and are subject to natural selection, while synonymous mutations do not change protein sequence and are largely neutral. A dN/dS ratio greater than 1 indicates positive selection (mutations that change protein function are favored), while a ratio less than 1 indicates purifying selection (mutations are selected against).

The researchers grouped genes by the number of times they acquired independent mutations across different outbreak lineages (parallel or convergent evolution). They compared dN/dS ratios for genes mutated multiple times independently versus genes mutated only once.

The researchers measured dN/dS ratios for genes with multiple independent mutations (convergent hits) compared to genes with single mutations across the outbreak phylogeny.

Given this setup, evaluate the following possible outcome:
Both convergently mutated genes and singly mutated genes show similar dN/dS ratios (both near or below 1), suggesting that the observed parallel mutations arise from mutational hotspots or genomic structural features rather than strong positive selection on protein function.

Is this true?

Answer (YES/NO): NO